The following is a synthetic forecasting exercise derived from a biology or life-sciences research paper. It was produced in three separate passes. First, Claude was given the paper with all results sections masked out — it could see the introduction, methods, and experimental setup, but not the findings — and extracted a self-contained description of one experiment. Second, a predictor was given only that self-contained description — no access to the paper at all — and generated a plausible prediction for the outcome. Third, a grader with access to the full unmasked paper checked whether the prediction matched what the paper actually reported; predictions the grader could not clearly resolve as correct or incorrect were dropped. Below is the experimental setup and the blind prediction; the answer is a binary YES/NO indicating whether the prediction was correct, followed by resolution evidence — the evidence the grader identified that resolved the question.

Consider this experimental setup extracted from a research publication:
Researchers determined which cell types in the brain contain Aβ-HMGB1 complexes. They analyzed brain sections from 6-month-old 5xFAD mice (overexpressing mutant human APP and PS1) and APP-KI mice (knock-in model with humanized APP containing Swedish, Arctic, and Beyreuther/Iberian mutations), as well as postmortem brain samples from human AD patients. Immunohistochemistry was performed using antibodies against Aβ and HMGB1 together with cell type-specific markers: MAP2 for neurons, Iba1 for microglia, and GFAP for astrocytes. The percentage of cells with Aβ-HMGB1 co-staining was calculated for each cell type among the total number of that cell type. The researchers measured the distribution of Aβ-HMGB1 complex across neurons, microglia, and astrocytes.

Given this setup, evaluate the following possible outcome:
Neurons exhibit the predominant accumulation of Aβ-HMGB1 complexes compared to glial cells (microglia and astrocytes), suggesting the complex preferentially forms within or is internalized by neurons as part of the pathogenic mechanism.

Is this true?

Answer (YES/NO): NO